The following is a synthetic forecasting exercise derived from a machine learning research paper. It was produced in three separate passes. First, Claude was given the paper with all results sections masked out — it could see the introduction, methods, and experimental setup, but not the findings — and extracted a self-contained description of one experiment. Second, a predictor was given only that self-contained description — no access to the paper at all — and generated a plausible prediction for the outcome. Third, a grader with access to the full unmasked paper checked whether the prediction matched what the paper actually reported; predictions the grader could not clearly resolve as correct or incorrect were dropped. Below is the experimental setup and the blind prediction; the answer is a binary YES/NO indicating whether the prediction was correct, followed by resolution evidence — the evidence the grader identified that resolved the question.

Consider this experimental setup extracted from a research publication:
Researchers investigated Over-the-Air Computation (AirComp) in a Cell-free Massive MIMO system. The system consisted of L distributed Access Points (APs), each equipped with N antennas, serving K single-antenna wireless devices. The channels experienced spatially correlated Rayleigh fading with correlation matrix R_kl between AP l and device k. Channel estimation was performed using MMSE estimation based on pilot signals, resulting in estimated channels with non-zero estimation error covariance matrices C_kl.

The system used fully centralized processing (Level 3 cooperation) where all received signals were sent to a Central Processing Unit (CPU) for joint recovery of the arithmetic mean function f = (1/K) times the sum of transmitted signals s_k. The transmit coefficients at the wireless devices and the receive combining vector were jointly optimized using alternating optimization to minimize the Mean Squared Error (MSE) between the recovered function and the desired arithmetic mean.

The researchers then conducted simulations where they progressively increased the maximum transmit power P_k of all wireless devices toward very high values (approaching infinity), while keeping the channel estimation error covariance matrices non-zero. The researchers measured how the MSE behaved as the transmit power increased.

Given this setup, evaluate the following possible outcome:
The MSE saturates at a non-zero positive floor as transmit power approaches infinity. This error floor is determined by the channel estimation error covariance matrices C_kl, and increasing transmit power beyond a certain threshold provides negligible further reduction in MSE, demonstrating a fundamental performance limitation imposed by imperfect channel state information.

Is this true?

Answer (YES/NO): YES